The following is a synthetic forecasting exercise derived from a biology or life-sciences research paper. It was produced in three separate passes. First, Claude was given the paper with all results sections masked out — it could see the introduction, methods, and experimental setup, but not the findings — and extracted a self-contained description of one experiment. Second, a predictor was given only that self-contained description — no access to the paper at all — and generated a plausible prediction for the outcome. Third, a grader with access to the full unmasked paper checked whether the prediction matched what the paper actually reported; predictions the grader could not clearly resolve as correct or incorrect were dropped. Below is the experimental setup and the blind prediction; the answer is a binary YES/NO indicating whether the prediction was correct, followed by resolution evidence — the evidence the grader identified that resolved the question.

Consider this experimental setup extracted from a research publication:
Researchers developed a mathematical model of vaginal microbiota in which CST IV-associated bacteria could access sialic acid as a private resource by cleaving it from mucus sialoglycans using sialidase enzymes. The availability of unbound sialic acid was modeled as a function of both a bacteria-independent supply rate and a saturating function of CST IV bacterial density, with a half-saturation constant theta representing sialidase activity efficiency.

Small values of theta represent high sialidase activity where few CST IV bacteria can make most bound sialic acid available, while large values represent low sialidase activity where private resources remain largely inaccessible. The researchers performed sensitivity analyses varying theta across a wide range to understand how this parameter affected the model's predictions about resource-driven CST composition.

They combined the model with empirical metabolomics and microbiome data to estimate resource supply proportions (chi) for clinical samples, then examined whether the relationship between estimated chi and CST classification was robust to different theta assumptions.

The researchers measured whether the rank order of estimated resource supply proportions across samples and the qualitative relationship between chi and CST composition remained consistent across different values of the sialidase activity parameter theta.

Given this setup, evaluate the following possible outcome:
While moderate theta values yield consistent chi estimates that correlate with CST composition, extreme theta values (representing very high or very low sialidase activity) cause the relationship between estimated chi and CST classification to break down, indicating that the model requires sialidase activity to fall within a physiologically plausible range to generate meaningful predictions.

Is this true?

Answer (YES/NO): NO